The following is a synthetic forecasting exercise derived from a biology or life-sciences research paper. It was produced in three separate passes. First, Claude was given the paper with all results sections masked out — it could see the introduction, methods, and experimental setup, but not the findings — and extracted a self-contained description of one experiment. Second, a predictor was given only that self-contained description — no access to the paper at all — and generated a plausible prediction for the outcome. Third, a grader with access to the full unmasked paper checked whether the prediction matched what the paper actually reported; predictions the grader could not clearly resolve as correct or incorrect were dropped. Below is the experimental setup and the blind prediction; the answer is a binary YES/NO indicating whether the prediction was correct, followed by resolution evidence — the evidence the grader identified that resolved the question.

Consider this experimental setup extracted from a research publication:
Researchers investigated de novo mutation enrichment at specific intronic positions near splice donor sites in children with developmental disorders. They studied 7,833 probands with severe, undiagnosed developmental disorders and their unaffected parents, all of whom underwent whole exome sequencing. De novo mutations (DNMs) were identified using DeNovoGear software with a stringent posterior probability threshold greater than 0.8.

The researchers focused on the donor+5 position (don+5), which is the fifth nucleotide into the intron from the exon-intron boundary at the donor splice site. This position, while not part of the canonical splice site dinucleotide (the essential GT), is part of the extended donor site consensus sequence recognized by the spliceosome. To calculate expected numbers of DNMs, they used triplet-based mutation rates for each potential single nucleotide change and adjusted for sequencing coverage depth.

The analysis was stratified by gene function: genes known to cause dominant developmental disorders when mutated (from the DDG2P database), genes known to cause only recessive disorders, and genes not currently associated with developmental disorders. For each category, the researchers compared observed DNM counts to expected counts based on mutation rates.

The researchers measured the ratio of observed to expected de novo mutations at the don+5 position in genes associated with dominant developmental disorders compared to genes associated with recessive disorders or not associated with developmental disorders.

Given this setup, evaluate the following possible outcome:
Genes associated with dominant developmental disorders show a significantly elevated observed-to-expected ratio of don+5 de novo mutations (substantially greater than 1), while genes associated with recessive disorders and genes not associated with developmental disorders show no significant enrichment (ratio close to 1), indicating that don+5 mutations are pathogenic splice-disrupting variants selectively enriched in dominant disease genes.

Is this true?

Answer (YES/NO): YES